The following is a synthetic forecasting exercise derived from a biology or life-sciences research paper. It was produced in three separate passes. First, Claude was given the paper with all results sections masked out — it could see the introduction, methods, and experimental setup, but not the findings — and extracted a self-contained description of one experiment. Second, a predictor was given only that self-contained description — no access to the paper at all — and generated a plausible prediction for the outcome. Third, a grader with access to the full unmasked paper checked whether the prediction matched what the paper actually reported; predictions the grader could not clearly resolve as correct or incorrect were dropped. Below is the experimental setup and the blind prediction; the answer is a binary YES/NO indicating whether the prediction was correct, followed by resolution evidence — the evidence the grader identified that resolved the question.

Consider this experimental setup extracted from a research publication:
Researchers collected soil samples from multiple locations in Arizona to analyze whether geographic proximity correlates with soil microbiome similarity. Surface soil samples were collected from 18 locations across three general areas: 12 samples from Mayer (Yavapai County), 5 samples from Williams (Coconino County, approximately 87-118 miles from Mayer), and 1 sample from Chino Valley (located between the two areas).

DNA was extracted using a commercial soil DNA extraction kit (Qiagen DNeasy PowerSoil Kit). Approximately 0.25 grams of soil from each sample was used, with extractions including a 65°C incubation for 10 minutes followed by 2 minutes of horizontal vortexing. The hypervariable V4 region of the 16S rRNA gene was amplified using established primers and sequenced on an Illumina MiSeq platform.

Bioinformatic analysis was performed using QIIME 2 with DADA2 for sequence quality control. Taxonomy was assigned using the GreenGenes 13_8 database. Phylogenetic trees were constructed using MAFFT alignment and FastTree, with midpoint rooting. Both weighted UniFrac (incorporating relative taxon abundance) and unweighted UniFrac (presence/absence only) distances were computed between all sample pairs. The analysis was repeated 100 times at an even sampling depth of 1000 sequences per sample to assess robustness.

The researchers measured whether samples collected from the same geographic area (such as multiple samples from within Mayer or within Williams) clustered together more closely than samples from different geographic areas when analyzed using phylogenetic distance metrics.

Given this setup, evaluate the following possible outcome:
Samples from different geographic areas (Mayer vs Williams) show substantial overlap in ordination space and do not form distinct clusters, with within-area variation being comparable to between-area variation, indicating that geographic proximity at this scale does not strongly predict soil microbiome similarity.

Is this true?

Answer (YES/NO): NO